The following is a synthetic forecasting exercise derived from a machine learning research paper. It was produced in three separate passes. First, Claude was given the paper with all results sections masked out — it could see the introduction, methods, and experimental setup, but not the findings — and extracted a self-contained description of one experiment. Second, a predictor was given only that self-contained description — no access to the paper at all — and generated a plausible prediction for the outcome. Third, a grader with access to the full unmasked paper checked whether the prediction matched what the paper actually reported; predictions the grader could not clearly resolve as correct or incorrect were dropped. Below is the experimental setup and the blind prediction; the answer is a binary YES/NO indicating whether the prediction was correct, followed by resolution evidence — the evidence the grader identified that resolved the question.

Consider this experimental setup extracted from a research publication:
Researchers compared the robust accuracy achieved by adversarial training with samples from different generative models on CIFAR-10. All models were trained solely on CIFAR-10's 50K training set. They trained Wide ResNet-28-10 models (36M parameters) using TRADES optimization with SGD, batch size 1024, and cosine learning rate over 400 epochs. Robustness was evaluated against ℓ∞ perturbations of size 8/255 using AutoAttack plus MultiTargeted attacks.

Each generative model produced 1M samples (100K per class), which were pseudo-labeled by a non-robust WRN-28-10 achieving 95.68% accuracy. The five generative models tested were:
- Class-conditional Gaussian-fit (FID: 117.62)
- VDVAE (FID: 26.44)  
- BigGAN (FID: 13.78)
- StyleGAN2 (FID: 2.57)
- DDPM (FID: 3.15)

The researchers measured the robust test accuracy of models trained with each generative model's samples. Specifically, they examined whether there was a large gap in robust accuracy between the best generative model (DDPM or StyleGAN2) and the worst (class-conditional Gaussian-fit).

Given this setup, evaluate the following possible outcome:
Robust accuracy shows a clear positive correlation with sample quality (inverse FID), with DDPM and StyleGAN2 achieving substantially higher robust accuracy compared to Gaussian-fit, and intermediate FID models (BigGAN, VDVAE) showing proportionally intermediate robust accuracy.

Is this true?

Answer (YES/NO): NO